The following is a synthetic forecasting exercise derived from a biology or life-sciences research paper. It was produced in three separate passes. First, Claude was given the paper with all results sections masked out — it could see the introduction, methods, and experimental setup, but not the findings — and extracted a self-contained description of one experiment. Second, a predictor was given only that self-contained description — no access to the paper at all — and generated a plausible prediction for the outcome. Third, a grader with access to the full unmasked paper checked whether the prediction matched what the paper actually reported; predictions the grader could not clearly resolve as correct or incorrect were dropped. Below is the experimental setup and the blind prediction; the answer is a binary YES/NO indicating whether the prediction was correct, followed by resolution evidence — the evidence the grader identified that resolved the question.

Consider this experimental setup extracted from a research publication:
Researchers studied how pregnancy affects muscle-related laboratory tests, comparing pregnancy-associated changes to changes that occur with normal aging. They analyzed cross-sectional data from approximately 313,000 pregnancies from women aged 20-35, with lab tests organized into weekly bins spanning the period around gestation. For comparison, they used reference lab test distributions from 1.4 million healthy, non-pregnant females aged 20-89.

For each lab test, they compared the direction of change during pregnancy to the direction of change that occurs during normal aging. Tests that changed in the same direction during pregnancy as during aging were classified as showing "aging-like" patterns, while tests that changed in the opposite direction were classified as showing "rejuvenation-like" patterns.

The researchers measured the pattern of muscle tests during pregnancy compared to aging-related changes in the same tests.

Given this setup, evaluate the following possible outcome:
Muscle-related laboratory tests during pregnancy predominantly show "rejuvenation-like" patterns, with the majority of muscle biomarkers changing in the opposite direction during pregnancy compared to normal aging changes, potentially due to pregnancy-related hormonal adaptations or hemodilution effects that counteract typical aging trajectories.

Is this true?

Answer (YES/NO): NO